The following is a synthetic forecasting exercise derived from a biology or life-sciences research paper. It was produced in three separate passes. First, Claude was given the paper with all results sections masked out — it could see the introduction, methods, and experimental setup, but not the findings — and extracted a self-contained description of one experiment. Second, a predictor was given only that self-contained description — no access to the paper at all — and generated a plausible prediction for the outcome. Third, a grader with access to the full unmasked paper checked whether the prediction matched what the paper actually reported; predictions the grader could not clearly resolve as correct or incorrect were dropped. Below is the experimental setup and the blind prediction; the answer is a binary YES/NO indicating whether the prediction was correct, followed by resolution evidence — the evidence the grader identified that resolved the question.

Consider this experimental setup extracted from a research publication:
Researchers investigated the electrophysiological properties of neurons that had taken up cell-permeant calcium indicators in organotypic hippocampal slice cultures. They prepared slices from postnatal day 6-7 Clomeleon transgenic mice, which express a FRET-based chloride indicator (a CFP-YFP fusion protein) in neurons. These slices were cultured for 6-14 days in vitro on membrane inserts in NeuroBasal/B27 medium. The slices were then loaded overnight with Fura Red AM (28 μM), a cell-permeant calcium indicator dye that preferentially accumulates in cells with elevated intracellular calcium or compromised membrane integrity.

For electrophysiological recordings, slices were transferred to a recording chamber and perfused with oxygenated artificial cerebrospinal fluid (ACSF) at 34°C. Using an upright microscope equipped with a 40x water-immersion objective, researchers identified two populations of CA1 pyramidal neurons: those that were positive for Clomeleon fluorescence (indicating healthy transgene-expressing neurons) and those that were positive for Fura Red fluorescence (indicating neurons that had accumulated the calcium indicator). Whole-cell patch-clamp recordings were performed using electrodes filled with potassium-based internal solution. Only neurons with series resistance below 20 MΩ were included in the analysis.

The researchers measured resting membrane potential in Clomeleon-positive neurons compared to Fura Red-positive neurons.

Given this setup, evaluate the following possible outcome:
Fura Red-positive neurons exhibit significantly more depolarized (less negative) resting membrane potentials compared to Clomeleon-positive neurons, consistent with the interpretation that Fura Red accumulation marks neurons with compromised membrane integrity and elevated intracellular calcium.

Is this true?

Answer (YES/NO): YES